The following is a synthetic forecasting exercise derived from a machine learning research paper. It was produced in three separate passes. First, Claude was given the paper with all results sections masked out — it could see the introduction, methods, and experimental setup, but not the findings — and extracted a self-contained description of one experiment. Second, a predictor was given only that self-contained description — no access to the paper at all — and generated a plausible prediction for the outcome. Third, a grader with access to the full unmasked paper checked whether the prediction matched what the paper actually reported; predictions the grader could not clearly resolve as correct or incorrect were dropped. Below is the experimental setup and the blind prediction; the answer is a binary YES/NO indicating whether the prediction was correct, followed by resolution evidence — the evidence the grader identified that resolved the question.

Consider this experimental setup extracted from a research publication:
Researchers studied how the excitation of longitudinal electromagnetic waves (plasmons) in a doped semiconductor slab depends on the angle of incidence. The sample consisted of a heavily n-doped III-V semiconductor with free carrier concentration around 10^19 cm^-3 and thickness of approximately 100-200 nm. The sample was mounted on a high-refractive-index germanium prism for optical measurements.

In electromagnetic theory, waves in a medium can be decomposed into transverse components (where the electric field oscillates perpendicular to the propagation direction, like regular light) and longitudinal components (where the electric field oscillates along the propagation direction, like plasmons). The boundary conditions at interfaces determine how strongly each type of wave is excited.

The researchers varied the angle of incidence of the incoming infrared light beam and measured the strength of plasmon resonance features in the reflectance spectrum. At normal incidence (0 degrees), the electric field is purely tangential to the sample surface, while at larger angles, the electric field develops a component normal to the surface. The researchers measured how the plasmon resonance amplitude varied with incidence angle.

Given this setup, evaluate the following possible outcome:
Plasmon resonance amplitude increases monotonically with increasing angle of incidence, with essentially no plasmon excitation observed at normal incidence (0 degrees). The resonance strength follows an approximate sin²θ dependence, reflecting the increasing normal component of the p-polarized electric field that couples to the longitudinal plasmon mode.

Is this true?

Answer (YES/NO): YES